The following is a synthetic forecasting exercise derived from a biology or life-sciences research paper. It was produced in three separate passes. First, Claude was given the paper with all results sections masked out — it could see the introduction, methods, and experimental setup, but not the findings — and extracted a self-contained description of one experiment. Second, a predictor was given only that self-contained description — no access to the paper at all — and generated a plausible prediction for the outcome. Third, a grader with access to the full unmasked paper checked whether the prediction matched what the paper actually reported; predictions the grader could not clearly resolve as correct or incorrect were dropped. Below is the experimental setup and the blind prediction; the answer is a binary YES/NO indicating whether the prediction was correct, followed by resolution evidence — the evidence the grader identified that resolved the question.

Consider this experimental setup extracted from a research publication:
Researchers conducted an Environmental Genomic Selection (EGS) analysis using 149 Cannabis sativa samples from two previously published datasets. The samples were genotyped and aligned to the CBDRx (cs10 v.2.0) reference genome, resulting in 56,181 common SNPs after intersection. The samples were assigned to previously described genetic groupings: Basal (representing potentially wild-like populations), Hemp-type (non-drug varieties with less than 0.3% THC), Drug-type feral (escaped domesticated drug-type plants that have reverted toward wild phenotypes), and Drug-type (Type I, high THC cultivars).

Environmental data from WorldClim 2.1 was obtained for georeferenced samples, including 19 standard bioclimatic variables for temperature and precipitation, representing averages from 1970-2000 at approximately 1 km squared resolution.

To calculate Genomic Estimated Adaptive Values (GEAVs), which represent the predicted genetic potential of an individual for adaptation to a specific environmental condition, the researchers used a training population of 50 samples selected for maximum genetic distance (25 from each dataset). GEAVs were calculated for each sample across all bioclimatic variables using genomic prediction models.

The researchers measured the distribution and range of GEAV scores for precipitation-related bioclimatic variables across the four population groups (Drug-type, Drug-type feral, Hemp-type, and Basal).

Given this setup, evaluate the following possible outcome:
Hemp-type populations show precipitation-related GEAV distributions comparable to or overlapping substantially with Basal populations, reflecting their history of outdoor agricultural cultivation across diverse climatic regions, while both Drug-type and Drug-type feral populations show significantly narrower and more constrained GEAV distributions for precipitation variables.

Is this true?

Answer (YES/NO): NO